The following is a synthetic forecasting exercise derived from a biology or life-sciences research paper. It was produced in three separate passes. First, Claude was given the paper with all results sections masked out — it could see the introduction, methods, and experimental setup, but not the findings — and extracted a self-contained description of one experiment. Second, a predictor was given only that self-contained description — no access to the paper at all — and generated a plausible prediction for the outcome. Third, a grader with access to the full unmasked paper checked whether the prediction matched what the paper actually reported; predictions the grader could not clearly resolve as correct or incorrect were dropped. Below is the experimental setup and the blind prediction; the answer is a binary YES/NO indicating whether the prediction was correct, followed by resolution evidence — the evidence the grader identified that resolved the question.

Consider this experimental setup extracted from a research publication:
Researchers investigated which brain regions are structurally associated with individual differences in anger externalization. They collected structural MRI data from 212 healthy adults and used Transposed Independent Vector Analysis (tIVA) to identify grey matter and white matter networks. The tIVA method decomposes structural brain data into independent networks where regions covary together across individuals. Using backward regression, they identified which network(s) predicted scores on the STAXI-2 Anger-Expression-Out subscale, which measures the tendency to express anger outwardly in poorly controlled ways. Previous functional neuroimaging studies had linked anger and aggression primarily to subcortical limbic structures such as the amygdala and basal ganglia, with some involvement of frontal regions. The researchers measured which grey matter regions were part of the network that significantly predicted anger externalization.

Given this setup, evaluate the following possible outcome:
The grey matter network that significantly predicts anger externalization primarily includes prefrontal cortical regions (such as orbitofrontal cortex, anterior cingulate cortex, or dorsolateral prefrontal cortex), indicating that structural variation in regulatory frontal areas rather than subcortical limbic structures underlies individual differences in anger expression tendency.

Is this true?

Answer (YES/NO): NO